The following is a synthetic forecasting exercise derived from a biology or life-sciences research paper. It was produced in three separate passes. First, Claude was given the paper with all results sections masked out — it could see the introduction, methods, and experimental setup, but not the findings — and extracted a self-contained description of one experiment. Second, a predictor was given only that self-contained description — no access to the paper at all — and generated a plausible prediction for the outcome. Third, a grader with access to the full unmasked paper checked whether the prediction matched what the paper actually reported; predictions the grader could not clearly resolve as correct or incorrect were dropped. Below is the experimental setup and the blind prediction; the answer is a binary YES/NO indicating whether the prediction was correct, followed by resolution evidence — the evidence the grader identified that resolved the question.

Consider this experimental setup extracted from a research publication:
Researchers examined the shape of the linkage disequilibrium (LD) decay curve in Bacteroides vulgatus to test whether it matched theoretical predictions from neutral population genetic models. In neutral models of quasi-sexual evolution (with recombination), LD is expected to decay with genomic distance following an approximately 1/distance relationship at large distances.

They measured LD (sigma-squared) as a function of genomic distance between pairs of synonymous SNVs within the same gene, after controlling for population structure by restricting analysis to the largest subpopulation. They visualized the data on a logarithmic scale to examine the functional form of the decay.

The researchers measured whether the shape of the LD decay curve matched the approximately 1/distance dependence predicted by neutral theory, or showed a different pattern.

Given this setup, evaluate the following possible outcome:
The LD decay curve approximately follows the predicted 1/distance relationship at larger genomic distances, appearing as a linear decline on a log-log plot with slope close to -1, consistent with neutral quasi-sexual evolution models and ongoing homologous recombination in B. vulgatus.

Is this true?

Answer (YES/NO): NO